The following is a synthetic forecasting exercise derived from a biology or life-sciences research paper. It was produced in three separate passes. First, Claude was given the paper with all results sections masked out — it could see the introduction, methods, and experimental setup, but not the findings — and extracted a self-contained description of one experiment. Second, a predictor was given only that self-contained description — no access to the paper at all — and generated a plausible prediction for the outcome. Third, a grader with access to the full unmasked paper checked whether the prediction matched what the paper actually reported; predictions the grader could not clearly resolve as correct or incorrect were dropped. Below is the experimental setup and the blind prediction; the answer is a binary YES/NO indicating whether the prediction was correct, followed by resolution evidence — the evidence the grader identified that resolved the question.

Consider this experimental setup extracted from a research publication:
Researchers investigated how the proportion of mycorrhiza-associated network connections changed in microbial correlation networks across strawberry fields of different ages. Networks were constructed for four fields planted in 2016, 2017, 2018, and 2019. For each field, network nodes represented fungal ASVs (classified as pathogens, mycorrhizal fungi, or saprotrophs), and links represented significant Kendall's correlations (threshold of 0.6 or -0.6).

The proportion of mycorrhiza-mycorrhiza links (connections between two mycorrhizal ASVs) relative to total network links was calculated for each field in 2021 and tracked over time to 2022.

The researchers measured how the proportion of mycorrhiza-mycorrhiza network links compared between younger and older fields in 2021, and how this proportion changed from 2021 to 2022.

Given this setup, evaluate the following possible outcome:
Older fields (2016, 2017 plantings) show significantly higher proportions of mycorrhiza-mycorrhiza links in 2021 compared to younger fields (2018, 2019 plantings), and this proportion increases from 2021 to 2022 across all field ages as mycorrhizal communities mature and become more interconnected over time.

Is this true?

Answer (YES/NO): NO